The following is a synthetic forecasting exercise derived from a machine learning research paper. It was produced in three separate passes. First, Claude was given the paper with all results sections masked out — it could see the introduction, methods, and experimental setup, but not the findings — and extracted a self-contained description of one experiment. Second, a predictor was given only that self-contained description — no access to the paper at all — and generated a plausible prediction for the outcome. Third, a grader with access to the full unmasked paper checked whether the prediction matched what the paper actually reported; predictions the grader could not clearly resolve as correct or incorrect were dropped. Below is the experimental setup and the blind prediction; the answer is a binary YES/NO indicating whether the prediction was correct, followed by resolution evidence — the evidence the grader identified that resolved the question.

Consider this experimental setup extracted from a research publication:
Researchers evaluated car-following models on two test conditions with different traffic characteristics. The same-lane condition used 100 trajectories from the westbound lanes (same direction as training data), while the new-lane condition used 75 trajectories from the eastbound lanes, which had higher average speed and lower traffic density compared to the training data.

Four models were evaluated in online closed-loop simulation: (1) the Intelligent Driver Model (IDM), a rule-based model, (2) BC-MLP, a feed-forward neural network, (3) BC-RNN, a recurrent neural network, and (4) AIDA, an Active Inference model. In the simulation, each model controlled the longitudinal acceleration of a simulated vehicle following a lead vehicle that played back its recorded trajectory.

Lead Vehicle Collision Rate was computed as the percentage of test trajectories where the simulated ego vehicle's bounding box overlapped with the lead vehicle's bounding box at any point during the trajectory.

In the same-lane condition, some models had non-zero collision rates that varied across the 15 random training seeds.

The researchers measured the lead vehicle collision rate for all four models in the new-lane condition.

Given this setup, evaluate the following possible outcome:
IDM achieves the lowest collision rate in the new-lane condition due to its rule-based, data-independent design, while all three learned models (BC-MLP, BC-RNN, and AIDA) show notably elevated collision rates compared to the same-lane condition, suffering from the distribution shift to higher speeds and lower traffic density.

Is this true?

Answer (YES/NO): NO